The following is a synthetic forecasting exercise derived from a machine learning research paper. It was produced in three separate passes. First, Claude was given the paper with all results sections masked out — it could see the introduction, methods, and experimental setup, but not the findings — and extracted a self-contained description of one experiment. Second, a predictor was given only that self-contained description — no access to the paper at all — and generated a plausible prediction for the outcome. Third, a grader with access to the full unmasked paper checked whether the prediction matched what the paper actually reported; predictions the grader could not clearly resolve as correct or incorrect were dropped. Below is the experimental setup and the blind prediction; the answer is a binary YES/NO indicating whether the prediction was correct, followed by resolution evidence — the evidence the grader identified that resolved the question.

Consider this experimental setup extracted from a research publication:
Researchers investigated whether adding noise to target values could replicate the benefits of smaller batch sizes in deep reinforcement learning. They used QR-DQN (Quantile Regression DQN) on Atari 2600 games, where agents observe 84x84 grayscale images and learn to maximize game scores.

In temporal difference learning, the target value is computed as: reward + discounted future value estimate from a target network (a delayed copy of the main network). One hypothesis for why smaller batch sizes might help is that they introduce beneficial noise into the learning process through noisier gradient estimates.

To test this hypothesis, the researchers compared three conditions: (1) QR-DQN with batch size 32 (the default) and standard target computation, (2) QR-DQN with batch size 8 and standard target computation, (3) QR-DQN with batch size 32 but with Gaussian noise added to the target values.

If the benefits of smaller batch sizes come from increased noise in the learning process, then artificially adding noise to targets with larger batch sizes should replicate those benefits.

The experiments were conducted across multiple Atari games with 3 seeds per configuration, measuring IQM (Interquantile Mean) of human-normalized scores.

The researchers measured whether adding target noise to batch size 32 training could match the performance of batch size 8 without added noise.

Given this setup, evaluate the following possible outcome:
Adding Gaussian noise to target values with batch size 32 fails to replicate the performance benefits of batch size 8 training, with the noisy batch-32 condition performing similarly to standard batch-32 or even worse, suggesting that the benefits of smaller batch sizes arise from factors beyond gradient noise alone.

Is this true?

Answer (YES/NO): NO